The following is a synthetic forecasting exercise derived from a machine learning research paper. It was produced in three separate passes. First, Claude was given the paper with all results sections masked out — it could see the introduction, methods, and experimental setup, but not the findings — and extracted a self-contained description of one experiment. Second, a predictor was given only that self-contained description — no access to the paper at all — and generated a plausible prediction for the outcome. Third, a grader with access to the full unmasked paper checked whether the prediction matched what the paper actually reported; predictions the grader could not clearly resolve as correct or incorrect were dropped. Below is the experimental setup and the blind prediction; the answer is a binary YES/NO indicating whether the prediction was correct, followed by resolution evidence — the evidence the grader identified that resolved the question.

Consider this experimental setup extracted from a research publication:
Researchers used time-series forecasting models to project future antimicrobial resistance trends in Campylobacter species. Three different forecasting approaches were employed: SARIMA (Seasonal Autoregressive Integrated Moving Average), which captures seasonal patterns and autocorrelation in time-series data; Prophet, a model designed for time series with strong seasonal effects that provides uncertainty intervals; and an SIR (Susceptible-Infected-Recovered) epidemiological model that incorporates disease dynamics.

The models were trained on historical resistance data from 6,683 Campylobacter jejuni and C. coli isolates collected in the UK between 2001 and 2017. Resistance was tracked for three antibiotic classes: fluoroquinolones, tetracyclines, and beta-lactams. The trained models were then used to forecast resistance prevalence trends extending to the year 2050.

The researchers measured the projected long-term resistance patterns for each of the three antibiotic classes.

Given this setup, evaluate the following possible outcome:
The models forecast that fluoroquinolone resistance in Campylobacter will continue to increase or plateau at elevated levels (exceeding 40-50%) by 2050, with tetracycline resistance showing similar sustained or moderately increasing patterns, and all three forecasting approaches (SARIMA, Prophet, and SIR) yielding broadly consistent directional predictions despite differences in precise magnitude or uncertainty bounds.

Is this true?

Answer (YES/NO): NO